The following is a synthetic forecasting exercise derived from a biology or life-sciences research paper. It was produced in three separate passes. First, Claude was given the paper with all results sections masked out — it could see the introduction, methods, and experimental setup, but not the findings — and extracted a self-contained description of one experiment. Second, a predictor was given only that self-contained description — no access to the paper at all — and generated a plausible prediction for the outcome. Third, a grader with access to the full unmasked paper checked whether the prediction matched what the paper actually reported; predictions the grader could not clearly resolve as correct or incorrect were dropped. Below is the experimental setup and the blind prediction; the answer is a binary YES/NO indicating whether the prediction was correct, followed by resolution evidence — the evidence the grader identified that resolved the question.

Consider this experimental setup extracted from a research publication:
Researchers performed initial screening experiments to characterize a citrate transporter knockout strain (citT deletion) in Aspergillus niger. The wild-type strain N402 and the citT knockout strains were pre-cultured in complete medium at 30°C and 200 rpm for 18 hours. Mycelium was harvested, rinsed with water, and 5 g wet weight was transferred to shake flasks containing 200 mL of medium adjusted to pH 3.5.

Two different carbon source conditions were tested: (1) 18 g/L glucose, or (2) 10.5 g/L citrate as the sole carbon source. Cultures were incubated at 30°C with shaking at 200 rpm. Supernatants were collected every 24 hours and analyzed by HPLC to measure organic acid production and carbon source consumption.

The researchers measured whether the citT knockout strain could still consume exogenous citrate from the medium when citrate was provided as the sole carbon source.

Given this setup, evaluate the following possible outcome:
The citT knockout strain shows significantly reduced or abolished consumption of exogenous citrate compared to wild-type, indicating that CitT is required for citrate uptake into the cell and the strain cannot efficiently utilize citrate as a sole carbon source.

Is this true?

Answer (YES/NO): NO